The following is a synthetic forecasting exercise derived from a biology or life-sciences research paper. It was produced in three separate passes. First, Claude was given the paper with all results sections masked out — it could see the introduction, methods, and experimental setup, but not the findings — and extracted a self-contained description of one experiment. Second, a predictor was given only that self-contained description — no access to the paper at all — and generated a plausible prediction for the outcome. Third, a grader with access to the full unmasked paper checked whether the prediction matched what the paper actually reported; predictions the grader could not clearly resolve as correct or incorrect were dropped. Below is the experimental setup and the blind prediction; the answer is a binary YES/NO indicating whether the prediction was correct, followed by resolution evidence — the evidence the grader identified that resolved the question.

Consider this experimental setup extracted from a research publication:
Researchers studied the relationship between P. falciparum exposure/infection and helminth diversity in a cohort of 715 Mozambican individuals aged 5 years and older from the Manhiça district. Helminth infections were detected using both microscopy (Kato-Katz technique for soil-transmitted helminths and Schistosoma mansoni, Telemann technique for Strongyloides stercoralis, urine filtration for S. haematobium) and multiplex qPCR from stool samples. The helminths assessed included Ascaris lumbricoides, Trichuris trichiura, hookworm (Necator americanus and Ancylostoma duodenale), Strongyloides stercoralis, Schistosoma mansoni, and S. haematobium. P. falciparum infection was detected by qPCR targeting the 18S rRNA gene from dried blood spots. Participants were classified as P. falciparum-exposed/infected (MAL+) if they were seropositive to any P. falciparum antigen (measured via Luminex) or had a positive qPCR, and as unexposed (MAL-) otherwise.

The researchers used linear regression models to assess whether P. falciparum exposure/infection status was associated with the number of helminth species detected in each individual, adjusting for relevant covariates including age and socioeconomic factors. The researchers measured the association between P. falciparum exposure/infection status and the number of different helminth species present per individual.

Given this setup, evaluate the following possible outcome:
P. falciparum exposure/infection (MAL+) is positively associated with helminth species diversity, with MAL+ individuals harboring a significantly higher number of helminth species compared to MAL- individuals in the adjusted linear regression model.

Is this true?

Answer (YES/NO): YES